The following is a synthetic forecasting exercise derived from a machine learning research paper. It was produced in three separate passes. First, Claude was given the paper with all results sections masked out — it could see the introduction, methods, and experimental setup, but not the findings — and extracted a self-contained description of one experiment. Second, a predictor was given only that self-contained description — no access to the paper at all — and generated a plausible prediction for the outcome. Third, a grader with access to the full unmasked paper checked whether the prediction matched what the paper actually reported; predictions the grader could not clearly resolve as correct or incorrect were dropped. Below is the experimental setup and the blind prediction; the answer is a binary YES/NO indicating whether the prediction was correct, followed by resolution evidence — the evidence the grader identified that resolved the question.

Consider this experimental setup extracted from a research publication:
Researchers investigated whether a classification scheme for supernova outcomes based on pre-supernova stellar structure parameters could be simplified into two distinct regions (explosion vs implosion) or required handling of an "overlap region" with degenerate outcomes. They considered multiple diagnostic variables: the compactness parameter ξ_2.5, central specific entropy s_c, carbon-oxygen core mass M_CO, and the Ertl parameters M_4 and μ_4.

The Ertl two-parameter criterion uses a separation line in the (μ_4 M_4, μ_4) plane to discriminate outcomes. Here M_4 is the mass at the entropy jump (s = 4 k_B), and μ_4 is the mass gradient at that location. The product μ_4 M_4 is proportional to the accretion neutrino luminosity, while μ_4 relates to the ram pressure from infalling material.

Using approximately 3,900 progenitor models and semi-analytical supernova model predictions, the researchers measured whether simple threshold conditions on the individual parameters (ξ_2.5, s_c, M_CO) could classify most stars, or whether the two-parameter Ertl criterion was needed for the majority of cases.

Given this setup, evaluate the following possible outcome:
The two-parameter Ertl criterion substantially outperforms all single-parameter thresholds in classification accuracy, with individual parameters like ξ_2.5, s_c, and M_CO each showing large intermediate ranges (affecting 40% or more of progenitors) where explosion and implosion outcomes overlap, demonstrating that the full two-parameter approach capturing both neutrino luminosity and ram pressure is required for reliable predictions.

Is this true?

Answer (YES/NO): NO